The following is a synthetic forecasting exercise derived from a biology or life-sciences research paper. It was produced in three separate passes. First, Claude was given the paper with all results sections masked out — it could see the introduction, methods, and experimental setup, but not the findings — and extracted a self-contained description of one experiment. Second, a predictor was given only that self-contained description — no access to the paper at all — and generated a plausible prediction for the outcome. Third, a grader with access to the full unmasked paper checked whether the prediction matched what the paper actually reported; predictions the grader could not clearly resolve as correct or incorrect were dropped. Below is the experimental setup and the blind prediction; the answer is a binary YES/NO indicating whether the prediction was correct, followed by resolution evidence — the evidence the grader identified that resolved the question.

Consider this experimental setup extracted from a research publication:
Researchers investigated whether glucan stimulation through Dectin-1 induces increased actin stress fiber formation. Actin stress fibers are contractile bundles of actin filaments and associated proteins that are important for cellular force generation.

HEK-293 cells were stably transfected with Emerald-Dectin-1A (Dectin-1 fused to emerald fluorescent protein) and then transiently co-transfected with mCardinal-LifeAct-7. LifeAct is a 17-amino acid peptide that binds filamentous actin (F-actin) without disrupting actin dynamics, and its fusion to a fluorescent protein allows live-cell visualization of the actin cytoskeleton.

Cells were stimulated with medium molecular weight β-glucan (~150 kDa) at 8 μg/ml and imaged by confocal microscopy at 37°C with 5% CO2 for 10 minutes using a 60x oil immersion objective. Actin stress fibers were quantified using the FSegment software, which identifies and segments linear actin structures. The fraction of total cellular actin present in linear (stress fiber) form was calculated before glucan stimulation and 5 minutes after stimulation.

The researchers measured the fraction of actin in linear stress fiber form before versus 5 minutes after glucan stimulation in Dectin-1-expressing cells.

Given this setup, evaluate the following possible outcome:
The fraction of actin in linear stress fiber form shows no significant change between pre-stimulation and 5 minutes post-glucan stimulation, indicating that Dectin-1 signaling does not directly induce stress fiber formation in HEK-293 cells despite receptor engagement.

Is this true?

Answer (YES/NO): NO